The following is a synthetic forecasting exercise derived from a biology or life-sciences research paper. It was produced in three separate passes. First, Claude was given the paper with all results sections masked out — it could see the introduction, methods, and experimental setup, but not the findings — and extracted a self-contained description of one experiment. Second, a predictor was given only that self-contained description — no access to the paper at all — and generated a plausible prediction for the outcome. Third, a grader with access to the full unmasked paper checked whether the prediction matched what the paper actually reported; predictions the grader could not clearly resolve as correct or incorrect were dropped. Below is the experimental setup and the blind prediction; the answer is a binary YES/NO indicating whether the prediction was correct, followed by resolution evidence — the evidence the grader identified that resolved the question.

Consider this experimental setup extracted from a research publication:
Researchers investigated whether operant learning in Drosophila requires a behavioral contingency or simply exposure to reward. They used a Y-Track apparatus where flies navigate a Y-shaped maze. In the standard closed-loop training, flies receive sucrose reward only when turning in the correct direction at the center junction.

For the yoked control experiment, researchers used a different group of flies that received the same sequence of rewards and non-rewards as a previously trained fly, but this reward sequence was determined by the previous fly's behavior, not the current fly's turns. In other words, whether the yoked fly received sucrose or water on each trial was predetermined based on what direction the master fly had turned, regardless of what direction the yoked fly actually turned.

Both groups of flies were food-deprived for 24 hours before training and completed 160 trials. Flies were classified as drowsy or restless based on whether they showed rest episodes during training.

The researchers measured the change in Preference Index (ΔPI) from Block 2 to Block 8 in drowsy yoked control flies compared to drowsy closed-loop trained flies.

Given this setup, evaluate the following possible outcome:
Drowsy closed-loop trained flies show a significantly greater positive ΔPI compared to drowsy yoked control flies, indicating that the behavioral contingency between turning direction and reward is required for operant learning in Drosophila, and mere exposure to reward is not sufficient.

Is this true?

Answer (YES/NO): YES